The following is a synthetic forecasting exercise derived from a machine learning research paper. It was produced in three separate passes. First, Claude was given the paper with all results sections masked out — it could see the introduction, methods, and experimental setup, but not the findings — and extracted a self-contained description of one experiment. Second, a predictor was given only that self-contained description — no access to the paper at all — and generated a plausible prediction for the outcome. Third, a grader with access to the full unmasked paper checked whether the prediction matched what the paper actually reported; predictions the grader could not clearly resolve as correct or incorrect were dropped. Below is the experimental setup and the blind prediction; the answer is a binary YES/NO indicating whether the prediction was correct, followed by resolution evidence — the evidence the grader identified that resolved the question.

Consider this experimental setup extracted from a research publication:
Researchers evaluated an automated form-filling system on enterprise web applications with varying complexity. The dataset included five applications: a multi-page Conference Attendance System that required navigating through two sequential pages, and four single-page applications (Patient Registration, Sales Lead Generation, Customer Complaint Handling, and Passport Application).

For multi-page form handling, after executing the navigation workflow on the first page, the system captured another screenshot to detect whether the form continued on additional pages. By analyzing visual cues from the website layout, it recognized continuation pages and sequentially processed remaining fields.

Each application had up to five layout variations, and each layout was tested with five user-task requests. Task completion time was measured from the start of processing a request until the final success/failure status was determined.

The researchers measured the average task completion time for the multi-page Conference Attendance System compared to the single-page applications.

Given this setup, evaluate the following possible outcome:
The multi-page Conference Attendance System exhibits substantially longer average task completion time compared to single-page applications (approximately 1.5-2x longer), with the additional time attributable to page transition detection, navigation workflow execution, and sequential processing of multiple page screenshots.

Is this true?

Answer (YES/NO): NO